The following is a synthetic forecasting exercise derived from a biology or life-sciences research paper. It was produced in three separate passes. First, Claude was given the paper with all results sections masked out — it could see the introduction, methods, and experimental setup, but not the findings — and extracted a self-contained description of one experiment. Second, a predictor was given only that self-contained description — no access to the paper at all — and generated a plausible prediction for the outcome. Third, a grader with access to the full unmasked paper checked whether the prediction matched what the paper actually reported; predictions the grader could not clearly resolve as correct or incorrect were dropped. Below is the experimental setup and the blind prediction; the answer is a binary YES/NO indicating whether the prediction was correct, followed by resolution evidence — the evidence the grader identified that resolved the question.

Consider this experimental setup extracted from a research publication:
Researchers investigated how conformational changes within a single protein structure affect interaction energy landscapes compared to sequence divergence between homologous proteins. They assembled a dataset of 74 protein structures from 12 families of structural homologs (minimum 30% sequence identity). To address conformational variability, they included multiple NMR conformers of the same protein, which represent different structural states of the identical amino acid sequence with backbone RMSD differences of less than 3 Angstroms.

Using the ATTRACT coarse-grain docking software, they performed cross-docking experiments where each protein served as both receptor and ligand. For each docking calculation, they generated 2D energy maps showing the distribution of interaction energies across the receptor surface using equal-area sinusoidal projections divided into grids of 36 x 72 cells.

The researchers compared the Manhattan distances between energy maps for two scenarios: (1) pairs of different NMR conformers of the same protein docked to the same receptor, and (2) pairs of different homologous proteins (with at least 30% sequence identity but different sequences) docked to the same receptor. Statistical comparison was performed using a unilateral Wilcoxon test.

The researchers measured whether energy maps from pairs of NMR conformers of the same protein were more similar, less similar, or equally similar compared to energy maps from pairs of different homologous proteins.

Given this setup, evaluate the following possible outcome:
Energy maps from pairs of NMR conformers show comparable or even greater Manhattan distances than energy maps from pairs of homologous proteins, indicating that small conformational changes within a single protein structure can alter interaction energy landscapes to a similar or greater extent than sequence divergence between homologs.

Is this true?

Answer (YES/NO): NO